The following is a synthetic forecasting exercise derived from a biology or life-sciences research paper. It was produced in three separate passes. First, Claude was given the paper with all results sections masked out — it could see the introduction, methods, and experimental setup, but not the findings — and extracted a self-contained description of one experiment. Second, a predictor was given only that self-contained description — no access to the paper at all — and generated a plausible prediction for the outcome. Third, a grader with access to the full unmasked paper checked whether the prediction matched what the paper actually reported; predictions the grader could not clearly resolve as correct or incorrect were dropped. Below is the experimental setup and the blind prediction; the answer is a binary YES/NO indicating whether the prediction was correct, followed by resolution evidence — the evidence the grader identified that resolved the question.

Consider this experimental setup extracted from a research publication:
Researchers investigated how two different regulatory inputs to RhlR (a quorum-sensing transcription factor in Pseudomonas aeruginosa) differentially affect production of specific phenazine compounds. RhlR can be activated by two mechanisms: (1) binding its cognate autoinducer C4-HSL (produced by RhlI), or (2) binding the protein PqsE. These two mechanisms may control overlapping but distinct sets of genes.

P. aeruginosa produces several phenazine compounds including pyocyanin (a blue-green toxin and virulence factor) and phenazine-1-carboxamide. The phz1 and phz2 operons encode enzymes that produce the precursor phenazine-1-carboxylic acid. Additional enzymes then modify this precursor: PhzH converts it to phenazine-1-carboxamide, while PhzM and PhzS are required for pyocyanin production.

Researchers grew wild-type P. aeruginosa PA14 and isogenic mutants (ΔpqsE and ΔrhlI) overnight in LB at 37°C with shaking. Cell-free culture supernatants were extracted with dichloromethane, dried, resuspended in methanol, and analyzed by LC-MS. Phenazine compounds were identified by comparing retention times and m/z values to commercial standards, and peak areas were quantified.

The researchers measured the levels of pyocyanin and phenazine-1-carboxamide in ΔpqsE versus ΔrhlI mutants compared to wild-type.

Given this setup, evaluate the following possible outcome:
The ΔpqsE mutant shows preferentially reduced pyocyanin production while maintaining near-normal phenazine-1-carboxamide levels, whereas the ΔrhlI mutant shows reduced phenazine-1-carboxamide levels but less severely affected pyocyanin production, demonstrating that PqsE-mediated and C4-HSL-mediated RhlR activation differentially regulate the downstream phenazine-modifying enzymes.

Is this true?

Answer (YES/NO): YES